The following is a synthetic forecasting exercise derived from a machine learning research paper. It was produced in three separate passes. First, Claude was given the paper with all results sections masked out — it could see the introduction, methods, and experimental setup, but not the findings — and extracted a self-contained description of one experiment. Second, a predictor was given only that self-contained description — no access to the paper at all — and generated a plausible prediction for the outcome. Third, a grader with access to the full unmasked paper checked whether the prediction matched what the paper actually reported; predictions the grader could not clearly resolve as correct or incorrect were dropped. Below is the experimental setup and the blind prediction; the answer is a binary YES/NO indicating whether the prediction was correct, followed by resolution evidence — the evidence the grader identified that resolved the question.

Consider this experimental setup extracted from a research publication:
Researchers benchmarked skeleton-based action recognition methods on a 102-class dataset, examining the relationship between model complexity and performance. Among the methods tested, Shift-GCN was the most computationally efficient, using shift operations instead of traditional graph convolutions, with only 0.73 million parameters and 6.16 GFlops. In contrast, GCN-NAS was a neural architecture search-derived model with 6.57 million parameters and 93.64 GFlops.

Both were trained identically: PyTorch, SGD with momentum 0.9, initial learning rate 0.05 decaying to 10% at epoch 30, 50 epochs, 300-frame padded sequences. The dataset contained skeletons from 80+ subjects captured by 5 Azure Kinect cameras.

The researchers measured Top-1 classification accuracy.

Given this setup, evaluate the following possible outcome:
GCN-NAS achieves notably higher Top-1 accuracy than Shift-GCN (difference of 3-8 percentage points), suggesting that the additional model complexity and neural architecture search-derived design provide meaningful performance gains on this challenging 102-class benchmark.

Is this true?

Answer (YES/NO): NO